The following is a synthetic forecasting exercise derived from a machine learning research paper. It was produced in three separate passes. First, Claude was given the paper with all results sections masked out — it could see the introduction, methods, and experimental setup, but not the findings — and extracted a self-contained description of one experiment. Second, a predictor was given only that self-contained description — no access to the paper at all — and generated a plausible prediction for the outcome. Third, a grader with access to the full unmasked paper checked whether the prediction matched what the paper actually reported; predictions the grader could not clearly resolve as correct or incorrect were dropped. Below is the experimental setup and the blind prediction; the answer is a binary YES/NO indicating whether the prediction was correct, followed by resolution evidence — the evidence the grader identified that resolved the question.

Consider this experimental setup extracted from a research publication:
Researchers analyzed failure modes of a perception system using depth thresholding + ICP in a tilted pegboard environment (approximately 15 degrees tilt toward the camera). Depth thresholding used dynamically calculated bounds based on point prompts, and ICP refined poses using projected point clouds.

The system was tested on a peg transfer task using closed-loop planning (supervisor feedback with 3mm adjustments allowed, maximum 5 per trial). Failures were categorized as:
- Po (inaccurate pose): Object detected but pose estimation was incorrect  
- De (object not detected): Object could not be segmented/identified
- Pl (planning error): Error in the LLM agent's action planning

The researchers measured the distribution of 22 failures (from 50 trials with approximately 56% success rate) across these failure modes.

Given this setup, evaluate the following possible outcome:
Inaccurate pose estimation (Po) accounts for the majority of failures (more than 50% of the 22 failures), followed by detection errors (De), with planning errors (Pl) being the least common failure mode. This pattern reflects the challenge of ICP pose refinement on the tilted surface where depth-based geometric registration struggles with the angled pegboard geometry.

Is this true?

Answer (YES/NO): NO